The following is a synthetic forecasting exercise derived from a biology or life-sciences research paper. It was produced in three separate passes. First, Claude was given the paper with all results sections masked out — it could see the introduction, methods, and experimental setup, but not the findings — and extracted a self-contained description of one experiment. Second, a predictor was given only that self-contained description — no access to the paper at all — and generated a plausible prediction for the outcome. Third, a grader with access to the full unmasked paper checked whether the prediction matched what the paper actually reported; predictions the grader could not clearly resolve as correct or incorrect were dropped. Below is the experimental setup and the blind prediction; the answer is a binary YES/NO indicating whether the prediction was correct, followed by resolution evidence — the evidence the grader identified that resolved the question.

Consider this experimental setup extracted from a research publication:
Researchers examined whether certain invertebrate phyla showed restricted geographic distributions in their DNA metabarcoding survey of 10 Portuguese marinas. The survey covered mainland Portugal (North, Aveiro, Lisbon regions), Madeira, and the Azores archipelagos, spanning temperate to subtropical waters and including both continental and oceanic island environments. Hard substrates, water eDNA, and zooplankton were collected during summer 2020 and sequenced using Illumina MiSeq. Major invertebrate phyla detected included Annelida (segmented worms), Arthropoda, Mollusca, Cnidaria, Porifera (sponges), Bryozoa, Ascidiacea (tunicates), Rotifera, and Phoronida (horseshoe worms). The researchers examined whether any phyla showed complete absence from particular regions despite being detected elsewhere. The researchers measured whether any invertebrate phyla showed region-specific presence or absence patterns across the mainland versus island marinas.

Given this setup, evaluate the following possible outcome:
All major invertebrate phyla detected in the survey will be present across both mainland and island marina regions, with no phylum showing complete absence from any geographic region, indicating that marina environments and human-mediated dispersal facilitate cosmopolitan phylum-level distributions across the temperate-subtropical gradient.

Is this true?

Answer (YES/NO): NO